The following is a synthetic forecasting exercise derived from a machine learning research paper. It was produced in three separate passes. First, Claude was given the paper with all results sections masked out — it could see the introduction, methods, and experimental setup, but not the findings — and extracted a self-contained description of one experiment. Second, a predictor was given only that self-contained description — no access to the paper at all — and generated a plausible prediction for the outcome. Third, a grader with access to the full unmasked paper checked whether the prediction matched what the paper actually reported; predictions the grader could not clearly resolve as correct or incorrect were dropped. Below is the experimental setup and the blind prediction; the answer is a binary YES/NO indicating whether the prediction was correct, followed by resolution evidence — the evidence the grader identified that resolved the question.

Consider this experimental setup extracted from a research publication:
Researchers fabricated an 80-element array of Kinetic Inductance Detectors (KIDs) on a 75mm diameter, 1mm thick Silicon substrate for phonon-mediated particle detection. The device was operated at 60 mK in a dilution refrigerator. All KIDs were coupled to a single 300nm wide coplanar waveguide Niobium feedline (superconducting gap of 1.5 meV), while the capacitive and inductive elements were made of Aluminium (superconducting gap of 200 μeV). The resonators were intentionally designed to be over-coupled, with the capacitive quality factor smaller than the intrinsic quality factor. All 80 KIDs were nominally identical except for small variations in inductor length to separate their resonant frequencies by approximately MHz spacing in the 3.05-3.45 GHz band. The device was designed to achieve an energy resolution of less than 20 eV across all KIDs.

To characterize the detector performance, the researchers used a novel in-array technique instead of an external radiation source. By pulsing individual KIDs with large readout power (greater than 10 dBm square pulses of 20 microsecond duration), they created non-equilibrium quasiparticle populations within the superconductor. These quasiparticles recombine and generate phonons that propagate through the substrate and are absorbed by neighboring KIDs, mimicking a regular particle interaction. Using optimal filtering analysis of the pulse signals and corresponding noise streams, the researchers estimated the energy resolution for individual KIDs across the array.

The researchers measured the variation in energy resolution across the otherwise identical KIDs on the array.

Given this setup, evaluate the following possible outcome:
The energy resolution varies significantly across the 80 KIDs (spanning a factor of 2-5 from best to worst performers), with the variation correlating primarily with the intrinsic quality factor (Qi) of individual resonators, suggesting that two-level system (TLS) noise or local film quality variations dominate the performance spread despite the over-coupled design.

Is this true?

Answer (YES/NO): NO